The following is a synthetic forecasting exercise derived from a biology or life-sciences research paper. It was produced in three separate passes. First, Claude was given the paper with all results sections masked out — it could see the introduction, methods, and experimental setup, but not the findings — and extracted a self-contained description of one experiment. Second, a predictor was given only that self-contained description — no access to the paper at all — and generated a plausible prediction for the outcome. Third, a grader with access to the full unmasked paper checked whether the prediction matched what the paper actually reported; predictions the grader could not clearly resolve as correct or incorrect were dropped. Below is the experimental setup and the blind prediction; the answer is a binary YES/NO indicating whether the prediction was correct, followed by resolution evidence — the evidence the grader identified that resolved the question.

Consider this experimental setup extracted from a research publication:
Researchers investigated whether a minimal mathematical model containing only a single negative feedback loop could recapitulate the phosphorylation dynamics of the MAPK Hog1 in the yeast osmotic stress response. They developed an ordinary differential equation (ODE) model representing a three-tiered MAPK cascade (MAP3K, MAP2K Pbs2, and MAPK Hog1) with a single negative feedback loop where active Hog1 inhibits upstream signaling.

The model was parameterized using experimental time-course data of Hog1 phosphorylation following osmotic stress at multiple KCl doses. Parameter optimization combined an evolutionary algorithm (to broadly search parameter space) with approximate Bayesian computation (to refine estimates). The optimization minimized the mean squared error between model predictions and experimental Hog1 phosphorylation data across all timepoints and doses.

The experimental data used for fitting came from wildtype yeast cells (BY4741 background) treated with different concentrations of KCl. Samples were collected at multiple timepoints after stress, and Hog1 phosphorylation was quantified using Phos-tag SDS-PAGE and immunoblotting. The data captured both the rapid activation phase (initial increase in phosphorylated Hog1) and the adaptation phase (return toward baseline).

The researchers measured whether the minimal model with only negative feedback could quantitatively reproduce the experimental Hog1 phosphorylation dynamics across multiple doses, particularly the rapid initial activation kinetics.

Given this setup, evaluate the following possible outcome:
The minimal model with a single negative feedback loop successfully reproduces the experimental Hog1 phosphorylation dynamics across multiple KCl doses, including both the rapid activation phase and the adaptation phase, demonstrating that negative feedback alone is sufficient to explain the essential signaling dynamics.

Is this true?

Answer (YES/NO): NO